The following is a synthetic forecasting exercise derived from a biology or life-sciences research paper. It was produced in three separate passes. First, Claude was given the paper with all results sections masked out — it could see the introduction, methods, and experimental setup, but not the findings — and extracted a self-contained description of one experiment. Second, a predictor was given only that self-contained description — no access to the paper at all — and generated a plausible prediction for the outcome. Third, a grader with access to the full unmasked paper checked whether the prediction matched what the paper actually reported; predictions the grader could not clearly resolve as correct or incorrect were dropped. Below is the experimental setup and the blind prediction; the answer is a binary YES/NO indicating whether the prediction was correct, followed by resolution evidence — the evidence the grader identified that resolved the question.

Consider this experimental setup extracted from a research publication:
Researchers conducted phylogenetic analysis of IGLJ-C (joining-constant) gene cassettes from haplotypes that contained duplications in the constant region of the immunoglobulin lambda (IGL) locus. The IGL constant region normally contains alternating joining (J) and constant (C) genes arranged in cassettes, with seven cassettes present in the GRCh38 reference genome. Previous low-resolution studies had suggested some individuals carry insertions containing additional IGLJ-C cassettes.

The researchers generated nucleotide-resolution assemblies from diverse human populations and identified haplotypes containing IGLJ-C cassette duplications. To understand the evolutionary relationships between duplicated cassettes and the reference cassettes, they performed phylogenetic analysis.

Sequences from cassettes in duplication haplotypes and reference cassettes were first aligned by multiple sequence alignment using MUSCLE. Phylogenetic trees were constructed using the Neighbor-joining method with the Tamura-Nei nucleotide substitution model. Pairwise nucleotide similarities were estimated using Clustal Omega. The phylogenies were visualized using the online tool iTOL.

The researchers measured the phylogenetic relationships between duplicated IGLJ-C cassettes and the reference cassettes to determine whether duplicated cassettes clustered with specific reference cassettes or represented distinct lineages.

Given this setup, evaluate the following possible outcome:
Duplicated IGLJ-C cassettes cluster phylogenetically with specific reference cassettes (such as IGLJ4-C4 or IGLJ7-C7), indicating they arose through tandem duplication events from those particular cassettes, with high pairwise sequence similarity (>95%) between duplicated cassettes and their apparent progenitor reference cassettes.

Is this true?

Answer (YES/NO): NO